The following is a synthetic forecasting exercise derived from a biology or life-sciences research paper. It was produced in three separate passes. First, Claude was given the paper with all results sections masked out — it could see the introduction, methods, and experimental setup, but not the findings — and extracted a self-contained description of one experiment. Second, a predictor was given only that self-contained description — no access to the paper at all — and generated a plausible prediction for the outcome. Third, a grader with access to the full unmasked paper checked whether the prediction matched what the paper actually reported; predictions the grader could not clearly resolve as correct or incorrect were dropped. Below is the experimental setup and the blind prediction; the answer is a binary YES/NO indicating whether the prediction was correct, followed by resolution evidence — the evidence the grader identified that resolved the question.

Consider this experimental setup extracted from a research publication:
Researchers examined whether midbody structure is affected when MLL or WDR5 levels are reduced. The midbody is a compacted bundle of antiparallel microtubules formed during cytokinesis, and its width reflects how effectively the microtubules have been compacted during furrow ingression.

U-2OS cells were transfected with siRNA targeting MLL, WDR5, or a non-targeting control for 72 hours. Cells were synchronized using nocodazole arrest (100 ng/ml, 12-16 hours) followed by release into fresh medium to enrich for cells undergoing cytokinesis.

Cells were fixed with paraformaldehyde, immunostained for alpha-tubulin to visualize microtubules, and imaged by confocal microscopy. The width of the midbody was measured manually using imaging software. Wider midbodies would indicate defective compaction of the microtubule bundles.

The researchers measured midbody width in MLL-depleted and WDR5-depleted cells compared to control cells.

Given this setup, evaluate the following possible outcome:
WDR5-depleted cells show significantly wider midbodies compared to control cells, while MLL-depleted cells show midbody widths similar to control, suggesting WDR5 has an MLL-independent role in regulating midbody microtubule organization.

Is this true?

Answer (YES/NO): NO